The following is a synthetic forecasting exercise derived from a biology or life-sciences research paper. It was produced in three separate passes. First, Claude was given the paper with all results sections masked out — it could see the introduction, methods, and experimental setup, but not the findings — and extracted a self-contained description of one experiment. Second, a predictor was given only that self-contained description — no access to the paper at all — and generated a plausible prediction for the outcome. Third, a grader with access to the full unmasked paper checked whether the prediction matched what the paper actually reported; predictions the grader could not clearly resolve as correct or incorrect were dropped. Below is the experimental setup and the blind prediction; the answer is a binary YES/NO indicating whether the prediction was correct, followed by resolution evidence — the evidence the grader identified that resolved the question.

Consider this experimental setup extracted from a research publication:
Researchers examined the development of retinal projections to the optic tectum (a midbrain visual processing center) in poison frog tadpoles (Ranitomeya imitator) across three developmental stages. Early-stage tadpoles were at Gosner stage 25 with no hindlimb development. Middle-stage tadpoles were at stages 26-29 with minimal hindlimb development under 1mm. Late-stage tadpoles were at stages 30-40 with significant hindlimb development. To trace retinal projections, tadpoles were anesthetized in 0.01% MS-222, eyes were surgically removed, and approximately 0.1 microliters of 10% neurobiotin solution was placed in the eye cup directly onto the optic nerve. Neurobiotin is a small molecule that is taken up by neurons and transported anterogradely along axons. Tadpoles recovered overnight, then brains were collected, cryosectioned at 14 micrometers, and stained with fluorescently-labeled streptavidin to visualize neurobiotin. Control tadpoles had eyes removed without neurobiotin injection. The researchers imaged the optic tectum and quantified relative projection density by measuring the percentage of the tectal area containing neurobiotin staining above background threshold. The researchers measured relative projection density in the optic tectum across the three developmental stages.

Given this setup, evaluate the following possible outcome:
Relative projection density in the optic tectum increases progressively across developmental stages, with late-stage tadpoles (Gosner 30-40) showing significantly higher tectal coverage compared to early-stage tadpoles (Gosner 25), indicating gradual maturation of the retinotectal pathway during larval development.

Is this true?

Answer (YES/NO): YES